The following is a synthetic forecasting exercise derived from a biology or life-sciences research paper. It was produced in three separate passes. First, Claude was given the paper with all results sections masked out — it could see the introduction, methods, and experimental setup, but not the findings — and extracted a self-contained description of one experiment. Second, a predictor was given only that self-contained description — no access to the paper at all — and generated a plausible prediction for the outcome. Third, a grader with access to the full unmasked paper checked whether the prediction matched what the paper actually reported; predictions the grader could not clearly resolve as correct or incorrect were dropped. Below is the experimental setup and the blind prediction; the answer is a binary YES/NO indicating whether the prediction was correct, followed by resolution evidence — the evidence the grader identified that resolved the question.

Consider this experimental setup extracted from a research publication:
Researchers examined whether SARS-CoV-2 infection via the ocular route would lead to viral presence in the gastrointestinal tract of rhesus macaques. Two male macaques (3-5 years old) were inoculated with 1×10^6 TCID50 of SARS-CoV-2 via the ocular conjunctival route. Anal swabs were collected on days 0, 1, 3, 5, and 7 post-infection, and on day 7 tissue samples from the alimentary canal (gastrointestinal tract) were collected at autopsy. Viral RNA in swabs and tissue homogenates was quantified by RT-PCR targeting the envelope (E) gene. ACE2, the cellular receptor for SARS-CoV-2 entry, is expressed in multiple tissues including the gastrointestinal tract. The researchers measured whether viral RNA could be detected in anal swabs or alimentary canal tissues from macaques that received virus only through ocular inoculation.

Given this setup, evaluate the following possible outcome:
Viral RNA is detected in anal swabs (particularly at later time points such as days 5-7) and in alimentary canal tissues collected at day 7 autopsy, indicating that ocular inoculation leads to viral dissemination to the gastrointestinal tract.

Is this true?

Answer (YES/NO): NO